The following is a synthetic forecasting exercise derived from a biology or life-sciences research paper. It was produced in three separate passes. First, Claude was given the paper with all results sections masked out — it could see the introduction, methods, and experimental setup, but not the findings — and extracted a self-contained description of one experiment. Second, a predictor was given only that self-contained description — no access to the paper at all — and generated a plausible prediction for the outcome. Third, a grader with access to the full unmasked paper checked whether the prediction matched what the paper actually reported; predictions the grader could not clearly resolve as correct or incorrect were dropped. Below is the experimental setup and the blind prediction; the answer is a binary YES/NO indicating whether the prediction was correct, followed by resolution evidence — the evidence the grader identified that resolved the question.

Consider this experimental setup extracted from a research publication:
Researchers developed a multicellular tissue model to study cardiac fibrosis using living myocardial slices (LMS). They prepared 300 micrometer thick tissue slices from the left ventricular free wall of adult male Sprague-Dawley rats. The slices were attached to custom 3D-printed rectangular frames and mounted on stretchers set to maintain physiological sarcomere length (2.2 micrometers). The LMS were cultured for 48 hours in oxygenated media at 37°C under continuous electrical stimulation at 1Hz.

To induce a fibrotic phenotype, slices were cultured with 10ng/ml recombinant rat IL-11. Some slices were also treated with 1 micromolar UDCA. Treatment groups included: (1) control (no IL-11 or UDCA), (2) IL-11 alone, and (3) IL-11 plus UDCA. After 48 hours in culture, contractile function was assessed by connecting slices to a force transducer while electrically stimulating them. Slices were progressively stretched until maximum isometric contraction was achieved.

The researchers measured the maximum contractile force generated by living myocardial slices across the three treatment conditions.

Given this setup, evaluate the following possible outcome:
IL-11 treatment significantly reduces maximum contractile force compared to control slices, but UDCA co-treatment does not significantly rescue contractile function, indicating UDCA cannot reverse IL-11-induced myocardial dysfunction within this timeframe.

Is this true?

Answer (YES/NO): NO